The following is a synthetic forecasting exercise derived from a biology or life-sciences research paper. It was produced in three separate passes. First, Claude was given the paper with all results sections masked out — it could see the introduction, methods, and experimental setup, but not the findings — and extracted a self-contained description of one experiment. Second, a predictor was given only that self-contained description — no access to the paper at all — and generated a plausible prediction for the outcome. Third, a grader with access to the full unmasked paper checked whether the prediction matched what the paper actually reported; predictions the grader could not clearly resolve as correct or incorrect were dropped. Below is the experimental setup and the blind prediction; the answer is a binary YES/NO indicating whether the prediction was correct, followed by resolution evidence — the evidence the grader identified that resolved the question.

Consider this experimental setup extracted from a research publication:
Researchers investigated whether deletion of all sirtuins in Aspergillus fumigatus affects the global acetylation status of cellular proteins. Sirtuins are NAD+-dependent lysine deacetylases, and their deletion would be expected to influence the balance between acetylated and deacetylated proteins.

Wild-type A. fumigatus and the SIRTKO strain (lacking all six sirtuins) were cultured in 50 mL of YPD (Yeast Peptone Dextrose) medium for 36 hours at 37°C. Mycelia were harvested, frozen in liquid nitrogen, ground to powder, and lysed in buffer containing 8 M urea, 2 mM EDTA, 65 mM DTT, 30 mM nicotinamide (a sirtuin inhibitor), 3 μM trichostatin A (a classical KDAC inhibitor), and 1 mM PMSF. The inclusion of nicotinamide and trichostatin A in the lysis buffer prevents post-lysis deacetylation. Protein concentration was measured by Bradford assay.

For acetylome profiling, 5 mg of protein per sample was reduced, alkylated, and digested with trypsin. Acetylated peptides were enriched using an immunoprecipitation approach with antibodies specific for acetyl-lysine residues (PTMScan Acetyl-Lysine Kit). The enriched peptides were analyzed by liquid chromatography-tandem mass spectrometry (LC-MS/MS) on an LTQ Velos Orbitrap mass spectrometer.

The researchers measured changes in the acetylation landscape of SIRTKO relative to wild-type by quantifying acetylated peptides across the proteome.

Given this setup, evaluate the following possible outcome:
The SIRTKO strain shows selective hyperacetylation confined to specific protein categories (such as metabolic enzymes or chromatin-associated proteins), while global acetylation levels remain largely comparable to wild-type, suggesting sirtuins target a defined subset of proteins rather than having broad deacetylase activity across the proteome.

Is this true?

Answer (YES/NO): NO